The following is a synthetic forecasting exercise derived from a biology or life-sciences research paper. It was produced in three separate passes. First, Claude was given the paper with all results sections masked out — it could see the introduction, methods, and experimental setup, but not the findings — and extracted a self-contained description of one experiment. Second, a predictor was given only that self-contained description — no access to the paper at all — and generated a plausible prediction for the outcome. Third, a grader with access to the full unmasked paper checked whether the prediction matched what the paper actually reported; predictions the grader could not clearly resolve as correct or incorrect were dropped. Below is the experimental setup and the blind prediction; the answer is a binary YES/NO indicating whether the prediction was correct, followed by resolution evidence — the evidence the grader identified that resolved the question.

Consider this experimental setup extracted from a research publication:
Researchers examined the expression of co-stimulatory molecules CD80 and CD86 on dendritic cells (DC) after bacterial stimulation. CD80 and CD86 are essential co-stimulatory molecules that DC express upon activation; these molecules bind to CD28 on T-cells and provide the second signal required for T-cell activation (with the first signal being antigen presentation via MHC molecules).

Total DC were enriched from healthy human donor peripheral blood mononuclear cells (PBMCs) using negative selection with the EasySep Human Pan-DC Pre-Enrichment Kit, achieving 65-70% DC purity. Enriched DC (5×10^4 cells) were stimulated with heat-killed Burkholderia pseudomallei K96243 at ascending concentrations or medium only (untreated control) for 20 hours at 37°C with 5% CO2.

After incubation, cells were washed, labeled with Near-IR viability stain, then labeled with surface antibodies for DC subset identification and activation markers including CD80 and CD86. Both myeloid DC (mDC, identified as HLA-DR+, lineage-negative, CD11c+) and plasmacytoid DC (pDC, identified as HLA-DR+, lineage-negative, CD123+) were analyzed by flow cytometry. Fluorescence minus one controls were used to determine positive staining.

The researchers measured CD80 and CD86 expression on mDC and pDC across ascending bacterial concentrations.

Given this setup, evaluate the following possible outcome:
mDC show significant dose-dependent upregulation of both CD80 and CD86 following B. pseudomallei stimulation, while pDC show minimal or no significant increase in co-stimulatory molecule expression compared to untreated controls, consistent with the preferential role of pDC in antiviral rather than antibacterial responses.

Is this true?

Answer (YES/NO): NO